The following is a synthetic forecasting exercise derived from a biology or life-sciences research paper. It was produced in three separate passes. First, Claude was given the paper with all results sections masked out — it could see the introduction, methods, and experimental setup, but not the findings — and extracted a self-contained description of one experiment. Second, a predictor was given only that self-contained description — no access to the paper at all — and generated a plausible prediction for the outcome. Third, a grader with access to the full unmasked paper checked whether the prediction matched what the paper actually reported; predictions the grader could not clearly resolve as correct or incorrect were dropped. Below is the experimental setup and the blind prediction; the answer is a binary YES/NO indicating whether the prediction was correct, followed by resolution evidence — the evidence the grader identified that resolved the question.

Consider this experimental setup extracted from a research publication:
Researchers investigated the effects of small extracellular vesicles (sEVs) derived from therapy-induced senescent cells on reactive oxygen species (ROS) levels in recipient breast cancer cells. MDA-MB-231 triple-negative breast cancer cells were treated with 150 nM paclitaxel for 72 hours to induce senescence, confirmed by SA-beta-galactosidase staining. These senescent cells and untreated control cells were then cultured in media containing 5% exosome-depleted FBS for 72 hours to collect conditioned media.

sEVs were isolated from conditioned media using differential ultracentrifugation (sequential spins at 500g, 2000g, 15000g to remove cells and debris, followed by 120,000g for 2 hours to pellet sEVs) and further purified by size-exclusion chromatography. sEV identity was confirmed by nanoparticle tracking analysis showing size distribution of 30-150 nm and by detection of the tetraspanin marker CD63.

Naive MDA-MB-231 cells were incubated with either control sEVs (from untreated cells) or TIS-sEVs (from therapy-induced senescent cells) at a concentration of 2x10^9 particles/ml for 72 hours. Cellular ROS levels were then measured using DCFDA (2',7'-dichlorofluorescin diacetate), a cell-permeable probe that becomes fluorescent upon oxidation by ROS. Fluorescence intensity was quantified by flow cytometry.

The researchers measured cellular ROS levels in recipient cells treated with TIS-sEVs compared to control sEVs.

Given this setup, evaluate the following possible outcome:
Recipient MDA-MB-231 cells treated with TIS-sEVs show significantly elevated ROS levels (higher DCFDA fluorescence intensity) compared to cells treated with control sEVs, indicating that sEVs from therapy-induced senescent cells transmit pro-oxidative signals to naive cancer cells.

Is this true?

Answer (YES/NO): YES